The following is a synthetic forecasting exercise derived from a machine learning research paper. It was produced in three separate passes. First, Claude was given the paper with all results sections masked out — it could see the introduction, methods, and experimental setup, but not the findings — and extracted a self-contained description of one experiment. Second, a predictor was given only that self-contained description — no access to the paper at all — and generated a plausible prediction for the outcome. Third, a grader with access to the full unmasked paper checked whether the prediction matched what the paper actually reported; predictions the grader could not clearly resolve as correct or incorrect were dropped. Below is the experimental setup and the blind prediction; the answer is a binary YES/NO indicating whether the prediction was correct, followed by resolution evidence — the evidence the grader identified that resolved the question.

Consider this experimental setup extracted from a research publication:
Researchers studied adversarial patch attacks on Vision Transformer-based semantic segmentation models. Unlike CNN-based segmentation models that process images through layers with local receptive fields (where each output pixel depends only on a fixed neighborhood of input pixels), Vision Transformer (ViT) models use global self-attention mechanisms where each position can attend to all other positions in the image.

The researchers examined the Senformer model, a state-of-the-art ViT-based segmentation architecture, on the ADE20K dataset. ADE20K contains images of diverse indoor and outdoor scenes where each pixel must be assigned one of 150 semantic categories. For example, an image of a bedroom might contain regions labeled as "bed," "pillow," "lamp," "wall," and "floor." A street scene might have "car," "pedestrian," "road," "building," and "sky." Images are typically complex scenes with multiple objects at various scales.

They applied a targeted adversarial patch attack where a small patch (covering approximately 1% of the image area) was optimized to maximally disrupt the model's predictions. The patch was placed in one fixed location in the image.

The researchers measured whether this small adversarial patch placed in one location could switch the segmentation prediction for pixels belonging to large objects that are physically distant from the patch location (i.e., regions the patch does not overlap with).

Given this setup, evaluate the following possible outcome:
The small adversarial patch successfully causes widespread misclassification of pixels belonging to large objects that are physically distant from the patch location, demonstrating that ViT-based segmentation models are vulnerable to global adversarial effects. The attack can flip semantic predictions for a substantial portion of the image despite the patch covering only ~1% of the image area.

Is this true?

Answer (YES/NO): YES